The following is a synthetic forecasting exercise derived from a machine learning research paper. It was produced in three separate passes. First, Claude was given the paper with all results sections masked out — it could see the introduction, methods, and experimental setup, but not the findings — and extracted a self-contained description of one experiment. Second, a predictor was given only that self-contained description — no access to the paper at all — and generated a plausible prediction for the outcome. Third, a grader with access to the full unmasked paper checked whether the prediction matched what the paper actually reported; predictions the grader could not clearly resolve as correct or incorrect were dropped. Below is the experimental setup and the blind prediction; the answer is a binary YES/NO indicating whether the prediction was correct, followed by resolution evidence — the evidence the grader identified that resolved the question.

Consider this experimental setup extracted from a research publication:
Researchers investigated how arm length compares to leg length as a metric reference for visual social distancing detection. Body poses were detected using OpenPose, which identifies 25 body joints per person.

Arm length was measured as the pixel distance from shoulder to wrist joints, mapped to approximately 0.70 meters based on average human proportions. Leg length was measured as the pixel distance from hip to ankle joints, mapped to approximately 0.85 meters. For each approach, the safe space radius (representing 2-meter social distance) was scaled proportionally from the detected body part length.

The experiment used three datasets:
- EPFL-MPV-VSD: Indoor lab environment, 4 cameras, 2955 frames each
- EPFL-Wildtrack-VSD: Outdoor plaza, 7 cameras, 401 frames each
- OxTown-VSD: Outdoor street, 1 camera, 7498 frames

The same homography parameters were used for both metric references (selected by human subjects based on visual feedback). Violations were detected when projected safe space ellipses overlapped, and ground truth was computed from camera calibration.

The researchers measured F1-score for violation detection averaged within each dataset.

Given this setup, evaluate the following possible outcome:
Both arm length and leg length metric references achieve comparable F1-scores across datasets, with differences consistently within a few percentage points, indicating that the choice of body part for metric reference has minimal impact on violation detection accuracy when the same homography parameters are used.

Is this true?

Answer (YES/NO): NO